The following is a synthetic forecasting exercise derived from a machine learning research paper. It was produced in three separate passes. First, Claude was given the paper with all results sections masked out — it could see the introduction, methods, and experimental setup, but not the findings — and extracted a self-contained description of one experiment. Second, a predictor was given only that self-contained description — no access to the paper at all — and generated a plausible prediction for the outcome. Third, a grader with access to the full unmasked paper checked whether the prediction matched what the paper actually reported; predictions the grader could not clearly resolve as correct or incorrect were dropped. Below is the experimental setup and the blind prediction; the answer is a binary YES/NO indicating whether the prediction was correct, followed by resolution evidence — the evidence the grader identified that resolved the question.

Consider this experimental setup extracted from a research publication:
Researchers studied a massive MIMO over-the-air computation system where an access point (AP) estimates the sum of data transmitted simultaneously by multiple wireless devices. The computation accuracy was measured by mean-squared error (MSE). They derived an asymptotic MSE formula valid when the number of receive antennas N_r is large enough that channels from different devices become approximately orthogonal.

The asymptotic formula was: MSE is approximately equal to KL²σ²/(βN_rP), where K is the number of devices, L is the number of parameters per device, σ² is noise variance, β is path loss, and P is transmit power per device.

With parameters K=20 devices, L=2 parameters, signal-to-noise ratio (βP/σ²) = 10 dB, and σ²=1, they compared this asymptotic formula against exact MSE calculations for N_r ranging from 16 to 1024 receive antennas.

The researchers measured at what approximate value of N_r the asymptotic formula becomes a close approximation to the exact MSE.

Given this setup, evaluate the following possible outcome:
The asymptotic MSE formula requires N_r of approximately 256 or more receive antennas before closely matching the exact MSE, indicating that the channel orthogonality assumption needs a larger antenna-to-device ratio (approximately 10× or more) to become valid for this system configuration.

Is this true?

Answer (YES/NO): NO